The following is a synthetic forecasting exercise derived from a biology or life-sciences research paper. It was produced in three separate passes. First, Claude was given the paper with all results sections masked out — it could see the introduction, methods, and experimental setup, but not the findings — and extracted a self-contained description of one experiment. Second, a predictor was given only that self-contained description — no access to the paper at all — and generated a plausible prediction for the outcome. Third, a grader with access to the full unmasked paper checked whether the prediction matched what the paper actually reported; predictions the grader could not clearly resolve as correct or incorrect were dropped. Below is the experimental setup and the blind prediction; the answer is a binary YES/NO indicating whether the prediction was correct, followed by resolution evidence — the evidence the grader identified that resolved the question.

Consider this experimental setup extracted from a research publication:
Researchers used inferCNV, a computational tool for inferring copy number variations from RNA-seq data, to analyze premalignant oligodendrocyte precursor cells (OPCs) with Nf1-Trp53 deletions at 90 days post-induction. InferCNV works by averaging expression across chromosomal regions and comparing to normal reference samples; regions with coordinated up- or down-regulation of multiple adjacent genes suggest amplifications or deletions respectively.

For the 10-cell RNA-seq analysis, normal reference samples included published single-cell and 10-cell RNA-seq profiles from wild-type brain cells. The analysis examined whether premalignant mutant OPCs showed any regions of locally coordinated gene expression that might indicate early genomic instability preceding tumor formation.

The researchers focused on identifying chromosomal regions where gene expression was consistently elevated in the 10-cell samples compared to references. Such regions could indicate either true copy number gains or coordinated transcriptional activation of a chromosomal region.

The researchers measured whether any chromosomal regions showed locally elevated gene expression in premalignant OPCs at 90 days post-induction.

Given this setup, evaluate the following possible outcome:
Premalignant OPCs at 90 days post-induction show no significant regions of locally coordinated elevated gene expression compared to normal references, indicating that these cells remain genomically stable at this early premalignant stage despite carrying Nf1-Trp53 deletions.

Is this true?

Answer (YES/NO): NO